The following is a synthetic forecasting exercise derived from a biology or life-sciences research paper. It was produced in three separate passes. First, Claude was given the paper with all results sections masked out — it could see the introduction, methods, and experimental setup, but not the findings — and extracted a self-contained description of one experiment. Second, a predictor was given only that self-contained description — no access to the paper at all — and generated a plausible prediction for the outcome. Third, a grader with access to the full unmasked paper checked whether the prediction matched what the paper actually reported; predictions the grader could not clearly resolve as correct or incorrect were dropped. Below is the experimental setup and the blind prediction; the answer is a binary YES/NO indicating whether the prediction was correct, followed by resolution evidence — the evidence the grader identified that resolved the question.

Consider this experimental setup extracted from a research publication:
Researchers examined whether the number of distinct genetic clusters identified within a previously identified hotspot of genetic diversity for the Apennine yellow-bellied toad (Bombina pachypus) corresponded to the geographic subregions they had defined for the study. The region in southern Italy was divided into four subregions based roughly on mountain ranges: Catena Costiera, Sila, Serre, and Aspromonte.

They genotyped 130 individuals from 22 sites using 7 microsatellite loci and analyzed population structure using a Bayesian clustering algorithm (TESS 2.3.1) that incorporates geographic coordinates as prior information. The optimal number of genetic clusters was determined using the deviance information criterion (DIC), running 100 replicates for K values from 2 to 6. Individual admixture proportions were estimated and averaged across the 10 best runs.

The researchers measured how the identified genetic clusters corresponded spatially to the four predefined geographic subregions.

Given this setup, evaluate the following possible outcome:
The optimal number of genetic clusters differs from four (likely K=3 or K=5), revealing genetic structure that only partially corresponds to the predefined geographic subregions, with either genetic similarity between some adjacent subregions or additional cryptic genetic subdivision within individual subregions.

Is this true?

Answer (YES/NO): YES